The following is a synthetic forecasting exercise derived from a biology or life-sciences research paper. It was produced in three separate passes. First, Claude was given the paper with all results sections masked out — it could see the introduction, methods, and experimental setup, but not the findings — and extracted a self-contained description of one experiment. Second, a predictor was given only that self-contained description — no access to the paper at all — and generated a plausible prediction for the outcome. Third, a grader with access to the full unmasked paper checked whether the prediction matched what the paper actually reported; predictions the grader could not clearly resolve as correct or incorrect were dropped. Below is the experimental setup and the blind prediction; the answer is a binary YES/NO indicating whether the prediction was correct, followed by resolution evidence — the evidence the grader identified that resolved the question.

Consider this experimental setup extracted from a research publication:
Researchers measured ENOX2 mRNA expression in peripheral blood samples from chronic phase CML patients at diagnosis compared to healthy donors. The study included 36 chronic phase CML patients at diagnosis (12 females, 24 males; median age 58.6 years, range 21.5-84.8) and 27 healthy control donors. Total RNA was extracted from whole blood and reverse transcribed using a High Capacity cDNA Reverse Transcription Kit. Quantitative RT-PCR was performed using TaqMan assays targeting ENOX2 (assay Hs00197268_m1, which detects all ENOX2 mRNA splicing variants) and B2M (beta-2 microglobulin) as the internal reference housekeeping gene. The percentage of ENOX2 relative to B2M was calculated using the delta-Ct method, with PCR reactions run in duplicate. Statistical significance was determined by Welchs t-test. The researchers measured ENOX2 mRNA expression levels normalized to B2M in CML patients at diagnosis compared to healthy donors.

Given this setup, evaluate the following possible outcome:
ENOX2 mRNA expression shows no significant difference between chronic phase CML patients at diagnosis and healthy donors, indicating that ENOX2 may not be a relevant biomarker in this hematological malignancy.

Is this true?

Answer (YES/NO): NO